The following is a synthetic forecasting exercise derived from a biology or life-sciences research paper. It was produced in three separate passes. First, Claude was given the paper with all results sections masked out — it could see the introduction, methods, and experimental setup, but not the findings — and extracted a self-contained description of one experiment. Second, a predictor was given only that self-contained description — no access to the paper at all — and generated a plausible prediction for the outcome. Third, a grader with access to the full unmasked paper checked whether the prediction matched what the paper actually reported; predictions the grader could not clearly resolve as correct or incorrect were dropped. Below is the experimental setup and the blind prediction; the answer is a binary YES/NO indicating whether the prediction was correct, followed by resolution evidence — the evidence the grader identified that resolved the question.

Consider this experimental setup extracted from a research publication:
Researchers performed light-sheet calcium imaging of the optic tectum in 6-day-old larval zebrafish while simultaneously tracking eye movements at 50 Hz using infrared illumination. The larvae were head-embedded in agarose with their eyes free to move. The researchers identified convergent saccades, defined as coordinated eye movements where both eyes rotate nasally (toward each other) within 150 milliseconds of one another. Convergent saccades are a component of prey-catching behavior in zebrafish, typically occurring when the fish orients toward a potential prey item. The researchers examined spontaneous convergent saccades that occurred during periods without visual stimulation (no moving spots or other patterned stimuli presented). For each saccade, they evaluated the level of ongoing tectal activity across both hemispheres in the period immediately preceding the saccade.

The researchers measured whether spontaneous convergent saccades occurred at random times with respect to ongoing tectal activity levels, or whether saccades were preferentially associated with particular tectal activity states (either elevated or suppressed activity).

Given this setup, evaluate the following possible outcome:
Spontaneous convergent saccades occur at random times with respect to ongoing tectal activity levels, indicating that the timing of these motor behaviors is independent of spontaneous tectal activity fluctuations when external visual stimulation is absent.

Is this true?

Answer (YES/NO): NO